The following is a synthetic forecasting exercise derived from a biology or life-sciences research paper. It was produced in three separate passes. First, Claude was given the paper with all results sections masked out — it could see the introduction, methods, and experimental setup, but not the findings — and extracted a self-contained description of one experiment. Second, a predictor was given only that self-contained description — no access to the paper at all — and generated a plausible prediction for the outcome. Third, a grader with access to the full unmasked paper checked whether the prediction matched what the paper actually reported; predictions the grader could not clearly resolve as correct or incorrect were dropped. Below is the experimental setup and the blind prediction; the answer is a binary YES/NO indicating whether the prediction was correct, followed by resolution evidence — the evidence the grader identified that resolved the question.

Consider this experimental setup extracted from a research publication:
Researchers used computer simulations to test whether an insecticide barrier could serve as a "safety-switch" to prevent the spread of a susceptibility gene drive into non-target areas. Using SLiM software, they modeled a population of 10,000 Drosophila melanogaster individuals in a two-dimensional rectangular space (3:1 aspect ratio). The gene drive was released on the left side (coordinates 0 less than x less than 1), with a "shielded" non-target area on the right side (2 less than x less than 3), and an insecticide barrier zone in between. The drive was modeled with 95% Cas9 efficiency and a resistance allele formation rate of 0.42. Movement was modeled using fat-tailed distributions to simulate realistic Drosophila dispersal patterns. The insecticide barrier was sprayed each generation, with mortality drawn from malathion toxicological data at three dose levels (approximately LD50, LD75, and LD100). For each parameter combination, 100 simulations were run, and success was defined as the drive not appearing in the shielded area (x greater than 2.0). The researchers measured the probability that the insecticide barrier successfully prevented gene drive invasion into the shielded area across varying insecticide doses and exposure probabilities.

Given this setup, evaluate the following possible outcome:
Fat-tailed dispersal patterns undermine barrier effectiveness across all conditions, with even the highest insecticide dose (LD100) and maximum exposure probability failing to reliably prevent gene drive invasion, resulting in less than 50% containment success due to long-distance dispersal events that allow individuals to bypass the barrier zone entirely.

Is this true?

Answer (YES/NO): NO